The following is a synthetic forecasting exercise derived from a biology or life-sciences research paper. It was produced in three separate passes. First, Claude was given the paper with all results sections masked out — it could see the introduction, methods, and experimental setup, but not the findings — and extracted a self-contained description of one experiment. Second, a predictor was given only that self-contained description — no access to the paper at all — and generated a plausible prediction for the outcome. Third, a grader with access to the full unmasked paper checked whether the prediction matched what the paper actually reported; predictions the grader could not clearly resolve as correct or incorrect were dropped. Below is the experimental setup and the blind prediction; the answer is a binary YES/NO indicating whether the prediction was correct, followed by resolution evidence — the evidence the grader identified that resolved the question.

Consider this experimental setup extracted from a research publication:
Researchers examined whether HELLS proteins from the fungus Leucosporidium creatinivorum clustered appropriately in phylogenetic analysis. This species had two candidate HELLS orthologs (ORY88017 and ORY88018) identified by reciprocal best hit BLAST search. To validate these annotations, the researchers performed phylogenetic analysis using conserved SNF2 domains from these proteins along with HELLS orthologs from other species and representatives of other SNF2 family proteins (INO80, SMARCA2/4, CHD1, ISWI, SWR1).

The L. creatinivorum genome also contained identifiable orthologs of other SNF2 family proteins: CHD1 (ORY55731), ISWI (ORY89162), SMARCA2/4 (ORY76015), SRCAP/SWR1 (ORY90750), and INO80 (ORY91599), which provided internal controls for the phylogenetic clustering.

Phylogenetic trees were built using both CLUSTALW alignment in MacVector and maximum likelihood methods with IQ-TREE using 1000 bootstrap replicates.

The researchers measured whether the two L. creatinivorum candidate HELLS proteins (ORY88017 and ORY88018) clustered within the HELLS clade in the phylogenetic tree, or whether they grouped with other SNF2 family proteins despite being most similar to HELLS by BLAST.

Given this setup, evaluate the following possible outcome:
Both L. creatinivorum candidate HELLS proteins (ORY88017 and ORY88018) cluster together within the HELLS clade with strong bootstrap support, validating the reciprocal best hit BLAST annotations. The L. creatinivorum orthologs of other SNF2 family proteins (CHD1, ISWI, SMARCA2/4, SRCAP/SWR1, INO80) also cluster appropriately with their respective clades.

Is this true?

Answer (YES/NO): NO